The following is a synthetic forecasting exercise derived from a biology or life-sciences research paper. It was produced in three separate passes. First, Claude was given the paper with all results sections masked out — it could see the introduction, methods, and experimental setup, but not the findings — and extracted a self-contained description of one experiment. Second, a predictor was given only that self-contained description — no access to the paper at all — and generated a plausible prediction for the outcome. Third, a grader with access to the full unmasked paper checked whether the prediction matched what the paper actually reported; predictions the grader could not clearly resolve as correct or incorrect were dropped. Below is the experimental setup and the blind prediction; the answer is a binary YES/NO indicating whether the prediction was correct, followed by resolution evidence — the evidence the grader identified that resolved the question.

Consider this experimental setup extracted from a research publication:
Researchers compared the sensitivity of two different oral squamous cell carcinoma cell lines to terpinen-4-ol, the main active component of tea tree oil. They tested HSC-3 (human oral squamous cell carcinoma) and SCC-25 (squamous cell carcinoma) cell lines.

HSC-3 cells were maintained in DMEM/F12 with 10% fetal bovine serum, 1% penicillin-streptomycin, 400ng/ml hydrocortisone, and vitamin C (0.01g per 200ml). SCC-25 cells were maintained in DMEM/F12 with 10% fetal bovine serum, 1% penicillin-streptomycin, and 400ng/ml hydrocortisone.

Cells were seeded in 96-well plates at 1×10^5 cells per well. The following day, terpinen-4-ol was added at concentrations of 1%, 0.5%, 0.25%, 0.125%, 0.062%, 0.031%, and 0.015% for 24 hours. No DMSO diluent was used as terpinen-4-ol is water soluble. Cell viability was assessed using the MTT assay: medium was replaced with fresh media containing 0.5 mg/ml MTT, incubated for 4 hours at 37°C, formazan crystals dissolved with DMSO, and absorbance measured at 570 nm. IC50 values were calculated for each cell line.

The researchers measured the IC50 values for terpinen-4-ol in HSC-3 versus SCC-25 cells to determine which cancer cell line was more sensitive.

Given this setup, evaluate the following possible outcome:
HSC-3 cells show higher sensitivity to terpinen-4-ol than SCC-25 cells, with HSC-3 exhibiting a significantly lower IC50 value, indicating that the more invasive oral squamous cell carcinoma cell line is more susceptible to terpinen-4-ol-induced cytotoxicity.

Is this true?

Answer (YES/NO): NO